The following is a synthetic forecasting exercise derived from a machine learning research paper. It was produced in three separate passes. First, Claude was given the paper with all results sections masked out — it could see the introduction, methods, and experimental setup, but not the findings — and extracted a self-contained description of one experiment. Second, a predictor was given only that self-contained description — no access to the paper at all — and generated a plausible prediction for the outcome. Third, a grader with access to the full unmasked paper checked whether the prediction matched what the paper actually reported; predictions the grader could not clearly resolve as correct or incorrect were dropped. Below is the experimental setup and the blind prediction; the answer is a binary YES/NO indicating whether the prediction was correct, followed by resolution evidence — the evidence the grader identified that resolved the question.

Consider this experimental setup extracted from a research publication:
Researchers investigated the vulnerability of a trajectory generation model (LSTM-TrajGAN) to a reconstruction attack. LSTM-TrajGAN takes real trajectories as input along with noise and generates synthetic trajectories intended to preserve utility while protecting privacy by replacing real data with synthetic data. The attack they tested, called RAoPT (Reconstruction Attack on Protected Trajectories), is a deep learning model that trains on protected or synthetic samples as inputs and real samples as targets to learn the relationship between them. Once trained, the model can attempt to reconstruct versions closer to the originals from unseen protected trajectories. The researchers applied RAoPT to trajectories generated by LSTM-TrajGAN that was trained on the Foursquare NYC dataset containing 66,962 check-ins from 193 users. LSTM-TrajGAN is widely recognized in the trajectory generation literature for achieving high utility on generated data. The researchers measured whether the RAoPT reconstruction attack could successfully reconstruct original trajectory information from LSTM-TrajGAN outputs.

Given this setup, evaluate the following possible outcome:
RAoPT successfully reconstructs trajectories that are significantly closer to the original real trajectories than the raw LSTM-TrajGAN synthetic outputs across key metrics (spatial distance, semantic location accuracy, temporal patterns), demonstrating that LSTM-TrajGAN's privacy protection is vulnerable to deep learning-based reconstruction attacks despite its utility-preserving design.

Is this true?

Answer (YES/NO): NO